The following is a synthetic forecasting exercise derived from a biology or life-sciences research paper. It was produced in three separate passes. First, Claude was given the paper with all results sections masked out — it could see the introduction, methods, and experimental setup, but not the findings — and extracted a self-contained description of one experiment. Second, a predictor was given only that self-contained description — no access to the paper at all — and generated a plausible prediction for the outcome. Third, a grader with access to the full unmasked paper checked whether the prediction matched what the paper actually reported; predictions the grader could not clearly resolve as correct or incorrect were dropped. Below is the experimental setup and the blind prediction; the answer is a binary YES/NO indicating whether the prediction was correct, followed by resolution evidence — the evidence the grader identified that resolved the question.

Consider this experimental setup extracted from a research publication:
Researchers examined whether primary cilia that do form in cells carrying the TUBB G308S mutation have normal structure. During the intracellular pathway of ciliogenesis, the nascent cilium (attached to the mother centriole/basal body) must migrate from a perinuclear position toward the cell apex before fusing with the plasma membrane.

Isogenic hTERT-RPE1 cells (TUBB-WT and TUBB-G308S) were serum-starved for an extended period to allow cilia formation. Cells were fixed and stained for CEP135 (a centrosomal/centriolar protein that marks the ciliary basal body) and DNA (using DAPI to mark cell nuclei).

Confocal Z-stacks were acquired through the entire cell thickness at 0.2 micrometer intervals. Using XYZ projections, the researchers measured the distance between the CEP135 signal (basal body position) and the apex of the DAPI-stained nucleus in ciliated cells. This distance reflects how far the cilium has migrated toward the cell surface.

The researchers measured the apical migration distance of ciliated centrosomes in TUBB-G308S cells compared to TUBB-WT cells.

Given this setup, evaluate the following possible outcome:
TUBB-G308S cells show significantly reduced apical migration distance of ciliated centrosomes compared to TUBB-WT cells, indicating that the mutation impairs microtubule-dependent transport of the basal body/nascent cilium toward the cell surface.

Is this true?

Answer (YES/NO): YES